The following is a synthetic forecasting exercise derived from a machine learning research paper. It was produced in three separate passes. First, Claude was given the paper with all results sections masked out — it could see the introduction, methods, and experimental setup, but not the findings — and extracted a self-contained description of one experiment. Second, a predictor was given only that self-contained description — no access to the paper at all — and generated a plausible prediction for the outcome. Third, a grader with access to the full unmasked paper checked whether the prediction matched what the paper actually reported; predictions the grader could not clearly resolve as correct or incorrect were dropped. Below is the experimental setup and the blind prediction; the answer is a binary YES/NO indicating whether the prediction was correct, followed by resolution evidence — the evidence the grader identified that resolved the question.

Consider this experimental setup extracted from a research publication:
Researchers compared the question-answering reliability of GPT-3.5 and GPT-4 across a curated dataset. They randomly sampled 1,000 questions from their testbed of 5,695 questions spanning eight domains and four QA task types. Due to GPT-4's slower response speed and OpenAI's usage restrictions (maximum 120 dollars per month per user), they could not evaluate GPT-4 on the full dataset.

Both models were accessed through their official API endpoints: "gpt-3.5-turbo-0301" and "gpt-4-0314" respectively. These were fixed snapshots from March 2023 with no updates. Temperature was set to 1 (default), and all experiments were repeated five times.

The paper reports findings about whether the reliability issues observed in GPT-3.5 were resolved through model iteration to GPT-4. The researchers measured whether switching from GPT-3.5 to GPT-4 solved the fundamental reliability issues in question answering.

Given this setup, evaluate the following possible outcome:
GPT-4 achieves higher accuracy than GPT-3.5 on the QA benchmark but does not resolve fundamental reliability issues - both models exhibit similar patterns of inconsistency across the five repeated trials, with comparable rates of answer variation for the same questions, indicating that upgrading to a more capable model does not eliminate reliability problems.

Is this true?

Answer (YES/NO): NO